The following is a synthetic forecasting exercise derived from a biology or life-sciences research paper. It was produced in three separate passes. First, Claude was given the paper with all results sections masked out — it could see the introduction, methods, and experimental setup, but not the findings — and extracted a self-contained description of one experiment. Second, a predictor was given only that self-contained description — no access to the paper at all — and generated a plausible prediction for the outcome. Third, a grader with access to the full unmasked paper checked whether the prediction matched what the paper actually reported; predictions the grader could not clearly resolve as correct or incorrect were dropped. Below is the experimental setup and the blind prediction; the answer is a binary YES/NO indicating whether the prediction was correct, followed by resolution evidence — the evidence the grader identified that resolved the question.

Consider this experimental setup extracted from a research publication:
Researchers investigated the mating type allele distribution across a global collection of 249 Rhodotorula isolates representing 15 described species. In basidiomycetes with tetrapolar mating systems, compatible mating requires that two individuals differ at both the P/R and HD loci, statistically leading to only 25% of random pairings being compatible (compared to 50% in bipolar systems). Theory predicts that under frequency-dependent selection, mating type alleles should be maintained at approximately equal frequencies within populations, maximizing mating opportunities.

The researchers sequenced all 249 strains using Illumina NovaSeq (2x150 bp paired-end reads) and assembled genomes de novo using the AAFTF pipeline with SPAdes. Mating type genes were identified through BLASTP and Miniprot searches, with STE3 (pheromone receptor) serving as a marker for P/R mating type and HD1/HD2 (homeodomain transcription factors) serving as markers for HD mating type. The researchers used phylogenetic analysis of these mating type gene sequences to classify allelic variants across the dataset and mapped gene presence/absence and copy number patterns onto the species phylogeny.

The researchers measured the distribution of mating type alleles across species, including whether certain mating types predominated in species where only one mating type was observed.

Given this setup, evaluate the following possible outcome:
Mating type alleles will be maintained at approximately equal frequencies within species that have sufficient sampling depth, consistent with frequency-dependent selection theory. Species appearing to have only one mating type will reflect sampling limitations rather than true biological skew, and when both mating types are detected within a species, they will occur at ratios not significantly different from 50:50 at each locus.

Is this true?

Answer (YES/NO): NO